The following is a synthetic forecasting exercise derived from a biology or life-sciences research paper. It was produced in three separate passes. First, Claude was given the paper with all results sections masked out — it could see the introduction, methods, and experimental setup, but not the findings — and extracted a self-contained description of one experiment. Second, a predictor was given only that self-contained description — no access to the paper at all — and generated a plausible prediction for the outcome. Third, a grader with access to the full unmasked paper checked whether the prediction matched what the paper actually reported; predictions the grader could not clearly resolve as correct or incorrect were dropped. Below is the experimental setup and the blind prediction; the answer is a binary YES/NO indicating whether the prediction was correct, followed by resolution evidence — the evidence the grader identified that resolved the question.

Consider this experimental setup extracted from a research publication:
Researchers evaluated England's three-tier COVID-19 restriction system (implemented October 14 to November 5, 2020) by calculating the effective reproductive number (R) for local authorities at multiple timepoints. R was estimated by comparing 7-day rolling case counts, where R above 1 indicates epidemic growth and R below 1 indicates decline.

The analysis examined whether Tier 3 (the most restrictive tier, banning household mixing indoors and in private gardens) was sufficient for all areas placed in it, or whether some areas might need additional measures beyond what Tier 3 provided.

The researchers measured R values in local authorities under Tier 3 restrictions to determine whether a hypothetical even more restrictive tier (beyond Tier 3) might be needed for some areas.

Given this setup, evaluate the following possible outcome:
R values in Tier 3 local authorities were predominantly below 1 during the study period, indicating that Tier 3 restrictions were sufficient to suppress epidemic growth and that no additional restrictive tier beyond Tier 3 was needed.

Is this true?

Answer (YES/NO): NO